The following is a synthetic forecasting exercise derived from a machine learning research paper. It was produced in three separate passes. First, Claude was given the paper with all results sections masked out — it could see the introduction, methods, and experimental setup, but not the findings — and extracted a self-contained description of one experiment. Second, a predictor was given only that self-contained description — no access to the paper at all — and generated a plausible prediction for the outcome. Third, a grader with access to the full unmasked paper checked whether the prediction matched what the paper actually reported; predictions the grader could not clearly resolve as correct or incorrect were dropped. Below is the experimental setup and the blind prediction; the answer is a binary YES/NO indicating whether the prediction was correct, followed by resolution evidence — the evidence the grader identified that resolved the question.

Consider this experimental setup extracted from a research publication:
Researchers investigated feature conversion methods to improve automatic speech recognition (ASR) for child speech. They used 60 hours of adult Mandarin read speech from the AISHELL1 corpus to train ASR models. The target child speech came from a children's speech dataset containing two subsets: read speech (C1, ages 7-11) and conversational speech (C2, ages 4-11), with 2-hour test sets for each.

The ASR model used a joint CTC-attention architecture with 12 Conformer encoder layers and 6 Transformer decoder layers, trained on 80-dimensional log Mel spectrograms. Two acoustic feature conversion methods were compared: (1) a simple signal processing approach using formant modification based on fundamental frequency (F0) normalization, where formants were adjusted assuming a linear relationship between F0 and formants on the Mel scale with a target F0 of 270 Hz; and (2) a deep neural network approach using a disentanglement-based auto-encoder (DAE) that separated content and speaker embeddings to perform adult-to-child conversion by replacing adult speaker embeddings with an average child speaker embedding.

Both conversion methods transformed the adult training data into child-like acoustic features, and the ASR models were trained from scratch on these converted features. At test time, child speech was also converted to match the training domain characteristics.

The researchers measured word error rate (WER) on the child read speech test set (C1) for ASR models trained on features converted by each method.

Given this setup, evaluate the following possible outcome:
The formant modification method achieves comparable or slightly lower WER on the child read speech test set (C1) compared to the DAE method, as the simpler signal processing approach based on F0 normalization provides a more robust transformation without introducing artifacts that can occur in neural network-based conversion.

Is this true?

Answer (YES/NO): YES